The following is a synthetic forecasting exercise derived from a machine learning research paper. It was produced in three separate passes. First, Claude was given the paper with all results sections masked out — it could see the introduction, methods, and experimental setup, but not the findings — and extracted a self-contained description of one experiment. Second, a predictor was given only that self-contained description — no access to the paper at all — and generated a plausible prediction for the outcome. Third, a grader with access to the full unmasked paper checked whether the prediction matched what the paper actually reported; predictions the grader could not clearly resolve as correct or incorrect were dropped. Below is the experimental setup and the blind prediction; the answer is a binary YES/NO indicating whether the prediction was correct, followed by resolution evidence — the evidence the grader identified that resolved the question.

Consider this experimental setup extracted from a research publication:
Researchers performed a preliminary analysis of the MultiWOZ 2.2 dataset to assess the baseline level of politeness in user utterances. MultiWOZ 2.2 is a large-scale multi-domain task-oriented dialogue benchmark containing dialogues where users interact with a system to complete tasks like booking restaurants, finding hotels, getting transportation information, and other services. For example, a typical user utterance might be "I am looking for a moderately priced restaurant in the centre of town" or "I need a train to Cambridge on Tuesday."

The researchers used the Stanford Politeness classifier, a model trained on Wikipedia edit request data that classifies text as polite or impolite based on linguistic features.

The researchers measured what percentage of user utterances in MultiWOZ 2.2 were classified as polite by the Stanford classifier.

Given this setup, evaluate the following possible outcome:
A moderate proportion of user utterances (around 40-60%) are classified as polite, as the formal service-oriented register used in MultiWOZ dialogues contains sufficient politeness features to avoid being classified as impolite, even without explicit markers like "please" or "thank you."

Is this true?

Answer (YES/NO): NO